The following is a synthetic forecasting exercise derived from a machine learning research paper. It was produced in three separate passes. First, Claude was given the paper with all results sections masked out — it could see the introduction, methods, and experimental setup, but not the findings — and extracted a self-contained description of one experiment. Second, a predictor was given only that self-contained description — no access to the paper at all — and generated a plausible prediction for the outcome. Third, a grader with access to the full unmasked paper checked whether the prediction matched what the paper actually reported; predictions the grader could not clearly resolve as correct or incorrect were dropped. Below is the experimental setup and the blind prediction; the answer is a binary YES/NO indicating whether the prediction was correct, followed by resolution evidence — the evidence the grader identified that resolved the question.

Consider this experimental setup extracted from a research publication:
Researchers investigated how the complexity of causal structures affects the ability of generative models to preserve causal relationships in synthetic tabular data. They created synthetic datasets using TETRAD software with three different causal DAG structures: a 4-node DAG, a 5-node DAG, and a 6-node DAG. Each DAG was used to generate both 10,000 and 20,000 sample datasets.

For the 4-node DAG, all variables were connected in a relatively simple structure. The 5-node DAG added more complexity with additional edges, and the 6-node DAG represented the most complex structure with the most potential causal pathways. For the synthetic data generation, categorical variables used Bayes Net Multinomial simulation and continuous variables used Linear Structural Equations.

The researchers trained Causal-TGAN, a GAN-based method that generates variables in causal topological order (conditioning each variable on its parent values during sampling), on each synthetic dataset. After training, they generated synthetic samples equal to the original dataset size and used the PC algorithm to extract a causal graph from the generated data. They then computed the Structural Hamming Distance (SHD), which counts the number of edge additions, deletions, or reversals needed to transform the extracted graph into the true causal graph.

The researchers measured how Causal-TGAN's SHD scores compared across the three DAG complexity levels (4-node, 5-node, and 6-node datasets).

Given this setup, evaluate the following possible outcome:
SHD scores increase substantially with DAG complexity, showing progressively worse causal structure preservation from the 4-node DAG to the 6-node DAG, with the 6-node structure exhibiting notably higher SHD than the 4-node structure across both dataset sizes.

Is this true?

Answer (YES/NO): YES